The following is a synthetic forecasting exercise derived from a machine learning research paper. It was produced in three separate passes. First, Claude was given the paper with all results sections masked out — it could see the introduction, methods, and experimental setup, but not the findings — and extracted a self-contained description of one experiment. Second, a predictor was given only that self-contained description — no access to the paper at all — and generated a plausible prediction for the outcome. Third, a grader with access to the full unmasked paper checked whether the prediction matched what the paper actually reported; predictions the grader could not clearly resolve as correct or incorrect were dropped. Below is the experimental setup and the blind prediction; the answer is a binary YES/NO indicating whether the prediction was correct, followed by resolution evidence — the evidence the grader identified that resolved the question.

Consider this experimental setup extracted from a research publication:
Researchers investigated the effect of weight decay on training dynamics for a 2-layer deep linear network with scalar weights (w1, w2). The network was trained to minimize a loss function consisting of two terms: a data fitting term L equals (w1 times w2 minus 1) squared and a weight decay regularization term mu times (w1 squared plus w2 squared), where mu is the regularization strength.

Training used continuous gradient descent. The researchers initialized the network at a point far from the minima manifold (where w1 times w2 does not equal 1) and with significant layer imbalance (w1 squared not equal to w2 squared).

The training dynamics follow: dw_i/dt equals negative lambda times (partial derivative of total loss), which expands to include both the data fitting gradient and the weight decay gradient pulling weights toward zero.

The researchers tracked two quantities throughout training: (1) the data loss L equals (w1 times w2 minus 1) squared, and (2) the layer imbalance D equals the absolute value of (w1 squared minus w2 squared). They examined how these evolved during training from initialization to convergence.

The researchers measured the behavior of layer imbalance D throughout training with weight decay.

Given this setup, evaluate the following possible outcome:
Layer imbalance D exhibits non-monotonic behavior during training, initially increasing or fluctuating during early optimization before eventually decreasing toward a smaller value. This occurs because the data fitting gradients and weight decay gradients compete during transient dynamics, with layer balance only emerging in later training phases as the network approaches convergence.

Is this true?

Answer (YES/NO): NO